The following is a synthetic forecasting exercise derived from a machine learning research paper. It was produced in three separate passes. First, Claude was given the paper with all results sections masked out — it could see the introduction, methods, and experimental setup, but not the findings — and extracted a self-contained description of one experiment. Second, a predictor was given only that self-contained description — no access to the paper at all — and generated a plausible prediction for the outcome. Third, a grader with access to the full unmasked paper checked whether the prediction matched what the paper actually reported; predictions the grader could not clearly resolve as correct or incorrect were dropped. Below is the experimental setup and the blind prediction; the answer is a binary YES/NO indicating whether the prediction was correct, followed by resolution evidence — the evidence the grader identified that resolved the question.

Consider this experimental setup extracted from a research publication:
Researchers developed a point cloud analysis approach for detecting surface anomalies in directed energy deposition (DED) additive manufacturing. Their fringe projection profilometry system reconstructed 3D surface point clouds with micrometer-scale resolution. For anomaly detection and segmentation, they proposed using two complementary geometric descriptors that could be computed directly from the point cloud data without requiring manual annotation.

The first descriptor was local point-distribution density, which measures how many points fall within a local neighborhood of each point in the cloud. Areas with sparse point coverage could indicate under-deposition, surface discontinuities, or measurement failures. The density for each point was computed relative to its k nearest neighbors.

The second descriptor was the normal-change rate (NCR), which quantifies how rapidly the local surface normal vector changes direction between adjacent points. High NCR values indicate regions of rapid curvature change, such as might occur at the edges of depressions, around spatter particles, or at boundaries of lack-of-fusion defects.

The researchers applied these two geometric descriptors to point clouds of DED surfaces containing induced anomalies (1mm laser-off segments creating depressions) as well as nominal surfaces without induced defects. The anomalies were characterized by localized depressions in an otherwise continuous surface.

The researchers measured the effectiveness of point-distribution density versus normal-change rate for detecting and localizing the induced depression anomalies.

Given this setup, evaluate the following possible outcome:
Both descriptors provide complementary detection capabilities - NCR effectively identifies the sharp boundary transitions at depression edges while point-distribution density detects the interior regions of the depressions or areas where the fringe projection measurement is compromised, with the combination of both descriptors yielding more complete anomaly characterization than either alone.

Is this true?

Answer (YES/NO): NO